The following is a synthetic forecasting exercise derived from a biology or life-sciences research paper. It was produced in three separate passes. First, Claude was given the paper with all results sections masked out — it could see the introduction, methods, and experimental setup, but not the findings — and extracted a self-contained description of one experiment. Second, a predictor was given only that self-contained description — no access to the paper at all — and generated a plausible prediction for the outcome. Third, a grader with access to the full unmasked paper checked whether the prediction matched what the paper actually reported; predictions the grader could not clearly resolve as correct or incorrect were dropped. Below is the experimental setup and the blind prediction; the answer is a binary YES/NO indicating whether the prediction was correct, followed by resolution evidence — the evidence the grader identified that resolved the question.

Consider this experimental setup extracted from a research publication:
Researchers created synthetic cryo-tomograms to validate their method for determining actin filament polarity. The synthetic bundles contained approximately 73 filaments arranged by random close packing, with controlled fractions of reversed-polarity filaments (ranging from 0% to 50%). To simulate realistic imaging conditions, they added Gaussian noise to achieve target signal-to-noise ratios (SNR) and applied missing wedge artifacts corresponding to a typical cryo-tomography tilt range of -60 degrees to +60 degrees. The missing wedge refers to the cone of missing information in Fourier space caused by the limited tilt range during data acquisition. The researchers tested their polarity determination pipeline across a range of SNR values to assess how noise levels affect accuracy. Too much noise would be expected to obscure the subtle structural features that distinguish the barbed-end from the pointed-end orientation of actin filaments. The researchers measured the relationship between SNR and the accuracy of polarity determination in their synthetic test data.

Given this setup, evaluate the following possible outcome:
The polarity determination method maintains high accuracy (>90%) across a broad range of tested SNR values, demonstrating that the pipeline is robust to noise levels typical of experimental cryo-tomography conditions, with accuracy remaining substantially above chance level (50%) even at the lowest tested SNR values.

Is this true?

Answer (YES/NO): YES